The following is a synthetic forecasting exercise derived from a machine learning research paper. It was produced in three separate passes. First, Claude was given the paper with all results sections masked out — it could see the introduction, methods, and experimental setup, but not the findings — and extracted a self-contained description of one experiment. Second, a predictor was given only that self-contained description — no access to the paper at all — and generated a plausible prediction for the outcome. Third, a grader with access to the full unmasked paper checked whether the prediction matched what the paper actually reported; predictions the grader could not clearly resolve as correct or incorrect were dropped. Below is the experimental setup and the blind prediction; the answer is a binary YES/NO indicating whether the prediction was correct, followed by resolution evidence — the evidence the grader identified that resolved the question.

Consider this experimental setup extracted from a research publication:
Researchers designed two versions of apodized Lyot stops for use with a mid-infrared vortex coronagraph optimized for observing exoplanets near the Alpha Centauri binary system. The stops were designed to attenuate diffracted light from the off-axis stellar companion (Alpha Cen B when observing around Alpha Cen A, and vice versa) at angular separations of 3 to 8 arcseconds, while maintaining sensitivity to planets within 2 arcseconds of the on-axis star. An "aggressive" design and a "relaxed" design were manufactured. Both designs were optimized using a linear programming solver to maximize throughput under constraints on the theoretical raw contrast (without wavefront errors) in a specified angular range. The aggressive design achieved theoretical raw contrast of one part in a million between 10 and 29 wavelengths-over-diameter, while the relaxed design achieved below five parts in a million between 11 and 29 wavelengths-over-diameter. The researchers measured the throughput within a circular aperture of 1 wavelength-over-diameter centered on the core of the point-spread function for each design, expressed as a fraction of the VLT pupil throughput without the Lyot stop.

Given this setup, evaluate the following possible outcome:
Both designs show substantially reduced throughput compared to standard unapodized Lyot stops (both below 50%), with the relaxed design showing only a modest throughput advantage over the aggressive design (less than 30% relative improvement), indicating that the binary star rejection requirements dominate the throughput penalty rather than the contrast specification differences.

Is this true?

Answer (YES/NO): NO